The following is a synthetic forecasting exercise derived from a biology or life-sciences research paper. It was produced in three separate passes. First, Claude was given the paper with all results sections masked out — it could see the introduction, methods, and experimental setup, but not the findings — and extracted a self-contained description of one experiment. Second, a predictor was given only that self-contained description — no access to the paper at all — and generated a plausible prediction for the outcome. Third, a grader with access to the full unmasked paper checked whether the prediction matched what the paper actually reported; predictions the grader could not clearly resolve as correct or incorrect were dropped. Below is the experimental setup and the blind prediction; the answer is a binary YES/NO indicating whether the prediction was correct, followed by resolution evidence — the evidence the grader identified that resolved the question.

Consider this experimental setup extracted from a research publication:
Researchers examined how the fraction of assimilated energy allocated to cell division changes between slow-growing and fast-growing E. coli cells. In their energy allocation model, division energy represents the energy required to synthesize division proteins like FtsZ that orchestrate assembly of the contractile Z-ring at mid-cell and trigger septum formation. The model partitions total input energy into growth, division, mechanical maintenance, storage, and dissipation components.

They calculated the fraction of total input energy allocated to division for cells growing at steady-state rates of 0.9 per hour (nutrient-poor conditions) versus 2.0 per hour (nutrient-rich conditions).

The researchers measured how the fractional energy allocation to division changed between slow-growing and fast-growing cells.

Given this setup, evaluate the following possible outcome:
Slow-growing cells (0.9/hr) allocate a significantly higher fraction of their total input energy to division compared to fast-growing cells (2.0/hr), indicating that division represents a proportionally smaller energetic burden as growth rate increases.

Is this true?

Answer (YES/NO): YES